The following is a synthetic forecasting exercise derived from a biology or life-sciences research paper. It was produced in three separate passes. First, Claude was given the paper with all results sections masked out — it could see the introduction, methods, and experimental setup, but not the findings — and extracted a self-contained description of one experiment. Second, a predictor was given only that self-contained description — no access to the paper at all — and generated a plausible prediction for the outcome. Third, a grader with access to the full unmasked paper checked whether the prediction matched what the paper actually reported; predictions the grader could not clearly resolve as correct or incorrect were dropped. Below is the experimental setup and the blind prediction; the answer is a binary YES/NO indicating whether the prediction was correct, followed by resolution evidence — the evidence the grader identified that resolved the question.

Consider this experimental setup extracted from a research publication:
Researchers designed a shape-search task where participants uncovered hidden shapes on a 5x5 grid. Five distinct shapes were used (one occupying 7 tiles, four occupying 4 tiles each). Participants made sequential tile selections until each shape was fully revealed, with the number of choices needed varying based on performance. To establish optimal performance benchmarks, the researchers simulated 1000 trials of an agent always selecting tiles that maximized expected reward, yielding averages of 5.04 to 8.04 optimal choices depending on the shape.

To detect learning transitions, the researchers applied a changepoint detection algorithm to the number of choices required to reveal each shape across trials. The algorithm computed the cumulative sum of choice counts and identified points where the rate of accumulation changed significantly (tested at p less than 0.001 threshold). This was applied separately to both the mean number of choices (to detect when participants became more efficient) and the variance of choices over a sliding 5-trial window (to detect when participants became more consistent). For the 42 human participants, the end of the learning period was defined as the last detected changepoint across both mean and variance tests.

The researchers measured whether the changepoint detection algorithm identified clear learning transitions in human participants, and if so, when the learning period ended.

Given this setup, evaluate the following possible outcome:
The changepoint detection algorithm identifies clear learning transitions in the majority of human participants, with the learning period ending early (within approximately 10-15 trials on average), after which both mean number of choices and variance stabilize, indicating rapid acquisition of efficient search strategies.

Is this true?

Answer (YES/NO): NO